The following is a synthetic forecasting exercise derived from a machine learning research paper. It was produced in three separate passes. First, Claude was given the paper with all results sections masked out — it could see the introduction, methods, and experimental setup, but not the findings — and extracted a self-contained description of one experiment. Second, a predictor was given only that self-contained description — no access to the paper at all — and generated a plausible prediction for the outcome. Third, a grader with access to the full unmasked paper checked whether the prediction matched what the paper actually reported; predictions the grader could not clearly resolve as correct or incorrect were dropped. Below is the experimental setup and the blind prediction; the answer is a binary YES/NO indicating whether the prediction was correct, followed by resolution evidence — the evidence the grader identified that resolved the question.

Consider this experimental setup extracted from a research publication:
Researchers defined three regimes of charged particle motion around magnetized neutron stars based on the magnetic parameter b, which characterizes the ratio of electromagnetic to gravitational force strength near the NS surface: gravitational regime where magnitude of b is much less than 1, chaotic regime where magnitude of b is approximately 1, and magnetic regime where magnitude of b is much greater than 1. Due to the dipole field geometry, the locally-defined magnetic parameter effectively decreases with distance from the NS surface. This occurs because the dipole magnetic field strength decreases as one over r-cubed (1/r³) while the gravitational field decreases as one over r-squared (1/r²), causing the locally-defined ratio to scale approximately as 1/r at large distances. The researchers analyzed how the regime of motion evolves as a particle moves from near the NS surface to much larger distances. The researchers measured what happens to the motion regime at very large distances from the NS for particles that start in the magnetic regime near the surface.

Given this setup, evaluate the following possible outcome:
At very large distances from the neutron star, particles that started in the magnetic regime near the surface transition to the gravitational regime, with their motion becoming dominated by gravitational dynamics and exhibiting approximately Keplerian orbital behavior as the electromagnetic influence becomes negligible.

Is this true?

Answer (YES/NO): YES